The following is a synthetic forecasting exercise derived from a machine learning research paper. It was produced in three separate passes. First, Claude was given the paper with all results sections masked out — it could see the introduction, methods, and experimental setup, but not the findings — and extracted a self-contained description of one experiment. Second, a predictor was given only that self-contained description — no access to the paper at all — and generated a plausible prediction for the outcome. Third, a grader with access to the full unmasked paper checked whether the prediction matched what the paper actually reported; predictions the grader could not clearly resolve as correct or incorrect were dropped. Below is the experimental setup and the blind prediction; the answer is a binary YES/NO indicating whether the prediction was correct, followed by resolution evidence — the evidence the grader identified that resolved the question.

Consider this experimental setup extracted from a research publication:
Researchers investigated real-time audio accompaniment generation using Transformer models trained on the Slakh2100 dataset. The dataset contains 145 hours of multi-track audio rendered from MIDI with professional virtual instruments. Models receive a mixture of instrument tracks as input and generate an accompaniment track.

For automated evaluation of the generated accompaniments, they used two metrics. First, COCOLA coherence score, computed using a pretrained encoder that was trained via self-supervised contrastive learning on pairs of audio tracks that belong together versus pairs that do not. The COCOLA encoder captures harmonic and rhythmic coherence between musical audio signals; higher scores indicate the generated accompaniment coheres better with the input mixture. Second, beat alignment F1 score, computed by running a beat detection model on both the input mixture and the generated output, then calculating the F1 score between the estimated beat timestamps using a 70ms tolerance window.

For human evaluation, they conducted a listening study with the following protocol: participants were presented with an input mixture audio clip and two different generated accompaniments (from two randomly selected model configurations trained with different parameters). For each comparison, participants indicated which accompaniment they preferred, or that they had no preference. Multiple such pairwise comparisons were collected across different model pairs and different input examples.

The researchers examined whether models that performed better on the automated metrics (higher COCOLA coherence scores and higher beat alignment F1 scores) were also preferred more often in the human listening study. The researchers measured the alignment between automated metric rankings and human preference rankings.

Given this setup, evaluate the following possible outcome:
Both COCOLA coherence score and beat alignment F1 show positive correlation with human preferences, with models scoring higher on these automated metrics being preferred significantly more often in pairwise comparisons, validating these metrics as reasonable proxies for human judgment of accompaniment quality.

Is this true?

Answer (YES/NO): YES